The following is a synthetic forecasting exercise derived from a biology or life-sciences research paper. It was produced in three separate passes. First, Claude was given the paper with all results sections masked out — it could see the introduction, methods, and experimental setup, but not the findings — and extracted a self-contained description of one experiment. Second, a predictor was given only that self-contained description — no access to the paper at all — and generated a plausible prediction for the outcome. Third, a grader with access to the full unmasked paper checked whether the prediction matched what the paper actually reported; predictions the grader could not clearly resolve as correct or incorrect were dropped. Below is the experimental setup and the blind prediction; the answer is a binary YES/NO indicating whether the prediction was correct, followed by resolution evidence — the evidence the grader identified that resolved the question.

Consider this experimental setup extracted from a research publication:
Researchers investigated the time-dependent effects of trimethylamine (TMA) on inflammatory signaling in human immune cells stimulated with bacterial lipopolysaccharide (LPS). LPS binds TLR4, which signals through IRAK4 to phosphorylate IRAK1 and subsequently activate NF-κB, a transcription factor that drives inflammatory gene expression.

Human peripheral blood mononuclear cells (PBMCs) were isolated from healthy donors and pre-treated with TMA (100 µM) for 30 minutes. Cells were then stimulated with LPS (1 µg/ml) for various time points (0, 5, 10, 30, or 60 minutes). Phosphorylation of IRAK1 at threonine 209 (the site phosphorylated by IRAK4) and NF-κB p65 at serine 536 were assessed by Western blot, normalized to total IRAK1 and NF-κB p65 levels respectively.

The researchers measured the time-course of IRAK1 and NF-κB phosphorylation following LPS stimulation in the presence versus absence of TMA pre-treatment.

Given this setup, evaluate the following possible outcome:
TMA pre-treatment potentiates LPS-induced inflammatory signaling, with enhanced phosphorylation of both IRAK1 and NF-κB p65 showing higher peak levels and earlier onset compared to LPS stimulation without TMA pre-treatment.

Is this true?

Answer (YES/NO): NO